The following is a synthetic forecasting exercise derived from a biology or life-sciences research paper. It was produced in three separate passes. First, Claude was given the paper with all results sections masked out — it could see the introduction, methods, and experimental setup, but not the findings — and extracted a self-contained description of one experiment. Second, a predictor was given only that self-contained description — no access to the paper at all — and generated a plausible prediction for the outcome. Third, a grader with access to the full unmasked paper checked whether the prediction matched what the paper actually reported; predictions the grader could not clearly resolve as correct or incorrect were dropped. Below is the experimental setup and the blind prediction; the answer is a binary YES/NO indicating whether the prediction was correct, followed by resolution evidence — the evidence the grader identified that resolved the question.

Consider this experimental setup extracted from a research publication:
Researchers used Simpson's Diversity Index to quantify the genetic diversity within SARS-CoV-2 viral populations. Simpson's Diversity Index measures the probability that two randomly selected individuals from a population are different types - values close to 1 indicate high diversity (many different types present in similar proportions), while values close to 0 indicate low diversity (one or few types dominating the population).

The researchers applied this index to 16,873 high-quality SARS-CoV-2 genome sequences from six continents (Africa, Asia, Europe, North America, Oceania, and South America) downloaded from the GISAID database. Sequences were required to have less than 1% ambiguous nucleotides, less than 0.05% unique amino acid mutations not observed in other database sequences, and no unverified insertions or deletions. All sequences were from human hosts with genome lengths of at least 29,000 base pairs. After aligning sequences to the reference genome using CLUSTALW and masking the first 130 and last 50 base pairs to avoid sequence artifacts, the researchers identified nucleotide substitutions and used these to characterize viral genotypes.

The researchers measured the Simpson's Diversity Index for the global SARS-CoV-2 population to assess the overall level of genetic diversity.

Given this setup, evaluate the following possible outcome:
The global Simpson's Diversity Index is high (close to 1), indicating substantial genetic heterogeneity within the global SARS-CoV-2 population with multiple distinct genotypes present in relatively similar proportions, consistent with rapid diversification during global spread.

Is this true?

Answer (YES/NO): YES